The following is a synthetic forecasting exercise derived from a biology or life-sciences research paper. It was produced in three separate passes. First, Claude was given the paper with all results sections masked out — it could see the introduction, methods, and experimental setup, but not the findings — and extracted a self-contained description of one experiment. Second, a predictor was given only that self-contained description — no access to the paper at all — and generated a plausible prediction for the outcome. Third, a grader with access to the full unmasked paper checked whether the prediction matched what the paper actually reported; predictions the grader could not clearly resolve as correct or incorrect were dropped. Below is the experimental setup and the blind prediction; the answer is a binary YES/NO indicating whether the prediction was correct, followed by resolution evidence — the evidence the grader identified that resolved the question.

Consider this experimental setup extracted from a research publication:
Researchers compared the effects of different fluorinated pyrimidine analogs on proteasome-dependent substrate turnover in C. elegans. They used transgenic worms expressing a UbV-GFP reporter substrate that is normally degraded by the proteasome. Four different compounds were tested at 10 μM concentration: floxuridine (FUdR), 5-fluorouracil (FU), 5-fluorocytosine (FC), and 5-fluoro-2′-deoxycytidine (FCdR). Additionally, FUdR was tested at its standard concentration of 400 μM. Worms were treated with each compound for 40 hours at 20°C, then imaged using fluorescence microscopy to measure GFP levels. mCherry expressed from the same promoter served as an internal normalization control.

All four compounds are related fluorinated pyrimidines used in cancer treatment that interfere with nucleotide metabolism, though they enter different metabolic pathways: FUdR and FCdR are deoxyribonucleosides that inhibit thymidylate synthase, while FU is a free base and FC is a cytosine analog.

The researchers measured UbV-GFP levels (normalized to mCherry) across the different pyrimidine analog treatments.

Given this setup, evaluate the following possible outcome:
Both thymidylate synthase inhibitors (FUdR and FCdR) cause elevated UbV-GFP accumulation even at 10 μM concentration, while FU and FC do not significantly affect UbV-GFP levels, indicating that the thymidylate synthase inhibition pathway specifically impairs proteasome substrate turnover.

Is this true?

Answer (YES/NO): NO